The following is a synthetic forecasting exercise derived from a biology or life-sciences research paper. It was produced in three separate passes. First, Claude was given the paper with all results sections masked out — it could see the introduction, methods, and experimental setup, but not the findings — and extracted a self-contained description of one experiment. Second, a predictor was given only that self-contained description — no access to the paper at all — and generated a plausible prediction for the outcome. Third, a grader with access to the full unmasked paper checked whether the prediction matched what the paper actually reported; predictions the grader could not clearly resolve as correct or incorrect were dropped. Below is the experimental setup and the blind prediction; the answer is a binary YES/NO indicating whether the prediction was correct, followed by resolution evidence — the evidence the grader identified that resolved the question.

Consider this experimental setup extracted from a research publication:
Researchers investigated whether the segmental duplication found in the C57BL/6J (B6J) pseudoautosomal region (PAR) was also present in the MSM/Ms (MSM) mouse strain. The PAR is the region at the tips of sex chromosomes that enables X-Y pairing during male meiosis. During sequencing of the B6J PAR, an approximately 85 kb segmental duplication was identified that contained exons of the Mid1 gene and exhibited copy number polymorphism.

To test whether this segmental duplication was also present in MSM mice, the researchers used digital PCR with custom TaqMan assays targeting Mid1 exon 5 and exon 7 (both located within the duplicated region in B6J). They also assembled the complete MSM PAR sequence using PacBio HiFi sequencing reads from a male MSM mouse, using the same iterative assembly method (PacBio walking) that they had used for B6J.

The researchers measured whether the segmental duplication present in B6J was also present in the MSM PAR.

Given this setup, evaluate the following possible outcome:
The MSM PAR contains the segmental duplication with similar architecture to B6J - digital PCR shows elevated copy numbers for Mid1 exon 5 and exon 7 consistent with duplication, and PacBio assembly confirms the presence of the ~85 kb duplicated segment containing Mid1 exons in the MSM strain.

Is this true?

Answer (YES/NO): NO